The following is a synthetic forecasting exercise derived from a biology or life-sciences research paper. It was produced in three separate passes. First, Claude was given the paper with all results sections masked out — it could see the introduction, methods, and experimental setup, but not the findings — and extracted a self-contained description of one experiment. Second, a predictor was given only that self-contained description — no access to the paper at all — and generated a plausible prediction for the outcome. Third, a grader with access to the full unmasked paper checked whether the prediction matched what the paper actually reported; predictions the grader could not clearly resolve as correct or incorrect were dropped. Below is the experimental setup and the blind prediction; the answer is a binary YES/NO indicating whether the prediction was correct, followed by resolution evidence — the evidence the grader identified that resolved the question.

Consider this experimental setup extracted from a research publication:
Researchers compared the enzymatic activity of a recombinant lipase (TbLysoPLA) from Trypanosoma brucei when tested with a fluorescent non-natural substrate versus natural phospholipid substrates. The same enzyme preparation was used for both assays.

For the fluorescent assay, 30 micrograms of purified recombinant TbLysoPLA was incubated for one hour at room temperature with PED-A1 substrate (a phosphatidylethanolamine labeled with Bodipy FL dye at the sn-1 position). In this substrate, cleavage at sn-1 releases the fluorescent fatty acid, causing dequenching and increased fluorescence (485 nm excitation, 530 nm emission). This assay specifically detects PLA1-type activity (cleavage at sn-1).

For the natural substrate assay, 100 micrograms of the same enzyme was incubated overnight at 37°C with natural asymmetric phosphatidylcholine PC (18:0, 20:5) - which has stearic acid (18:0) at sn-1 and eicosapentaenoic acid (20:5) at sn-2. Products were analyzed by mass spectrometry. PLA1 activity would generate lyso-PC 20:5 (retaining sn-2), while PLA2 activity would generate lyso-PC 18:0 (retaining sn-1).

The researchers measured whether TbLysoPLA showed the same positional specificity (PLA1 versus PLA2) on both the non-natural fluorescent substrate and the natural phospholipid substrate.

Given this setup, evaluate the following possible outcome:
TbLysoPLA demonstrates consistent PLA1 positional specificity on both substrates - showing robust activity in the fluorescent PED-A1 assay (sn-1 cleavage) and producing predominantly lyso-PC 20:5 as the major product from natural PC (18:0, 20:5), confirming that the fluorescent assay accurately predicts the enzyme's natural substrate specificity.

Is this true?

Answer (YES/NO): NO